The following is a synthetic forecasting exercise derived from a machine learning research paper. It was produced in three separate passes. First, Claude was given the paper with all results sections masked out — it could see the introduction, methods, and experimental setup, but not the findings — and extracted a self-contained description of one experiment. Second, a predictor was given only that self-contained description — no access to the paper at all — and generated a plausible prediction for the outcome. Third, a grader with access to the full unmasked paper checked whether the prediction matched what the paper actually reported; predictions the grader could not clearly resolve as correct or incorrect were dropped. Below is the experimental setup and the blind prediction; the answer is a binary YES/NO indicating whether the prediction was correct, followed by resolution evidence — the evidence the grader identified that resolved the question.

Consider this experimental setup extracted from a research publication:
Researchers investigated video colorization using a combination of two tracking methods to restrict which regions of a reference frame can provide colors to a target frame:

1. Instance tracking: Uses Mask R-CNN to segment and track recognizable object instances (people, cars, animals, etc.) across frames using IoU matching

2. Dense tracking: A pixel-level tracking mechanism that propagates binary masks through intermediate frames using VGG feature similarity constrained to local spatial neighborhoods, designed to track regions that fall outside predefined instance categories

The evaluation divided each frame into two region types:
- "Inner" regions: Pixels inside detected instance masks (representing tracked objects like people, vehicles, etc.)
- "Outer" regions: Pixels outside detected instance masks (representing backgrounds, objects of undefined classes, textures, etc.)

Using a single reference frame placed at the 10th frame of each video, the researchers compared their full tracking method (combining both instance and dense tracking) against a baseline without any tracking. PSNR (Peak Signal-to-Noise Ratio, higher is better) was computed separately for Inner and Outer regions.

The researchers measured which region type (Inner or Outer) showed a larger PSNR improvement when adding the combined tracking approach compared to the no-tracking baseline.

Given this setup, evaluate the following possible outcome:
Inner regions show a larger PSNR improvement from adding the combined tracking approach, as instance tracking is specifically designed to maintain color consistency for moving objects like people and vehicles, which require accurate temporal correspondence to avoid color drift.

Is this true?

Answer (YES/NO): NO